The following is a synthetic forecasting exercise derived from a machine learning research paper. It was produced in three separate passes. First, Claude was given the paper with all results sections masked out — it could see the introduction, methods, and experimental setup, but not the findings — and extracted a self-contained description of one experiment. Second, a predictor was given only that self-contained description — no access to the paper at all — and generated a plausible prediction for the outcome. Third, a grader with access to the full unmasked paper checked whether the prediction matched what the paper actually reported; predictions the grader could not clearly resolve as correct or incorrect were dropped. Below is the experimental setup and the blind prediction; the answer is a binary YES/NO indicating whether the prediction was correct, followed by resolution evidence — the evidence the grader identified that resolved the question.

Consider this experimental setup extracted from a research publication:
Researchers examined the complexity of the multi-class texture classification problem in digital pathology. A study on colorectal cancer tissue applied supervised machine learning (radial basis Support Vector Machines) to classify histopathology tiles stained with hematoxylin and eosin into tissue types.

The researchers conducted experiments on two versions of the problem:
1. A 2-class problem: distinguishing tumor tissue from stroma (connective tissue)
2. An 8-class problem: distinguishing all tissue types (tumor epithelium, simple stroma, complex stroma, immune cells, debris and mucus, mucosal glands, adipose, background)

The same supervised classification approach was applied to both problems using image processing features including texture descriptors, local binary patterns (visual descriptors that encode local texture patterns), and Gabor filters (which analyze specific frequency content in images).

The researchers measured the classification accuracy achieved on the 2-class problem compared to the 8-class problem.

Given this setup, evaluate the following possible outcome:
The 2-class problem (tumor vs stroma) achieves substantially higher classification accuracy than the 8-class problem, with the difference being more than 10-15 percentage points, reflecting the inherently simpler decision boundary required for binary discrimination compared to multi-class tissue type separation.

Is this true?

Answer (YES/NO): NO